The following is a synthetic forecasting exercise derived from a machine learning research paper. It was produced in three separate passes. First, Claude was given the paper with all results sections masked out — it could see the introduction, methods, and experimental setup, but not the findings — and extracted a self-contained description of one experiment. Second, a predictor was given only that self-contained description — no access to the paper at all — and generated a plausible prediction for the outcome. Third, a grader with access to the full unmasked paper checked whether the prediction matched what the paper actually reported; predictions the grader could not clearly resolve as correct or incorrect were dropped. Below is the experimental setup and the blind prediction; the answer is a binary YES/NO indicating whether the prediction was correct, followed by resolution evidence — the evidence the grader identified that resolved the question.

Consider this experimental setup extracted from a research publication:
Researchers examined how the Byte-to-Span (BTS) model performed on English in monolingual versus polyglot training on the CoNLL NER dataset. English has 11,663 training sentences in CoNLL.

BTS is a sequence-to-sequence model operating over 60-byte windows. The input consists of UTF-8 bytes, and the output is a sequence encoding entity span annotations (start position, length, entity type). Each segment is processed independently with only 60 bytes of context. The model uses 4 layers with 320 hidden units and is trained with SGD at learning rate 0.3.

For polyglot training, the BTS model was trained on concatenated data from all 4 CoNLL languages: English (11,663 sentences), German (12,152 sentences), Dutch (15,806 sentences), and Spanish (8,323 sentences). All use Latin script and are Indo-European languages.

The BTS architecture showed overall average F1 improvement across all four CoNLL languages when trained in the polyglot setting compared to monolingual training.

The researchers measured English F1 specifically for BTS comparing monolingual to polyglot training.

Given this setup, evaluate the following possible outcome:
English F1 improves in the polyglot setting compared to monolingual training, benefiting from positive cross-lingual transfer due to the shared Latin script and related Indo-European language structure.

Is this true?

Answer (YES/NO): NO